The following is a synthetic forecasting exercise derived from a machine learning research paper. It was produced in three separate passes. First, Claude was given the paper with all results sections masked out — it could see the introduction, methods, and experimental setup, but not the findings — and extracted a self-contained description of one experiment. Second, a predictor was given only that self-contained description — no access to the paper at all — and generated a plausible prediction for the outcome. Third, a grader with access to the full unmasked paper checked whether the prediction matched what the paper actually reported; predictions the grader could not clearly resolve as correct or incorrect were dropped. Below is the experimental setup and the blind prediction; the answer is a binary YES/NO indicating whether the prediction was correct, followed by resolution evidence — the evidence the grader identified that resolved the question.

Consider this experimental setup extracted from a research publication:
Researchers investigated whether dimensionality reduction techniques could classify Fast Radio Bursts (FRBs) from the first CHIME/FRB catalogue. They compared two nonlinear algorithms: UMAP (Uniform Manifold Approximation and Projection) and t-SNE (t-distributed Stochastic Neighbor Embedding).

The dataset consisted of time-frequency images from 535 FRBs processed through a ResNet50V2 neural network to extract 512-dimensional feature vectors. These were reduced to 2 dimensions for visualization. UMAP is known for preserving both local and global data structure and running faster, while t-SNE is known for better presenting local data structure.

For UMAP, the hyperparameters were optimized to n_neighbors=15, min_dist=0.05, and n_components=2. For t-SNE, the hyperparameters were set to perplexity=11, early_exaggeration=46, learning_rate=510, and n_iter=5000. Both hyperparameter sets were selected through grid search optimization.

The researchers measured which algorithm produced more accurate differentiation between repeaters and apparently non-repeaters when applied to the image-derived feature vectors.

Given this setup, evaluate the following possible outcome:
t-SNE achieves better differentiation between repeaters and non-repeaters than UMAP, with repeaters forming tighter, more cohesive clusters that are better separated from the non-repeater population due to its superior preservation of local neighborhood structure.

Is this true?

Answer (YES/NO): NO